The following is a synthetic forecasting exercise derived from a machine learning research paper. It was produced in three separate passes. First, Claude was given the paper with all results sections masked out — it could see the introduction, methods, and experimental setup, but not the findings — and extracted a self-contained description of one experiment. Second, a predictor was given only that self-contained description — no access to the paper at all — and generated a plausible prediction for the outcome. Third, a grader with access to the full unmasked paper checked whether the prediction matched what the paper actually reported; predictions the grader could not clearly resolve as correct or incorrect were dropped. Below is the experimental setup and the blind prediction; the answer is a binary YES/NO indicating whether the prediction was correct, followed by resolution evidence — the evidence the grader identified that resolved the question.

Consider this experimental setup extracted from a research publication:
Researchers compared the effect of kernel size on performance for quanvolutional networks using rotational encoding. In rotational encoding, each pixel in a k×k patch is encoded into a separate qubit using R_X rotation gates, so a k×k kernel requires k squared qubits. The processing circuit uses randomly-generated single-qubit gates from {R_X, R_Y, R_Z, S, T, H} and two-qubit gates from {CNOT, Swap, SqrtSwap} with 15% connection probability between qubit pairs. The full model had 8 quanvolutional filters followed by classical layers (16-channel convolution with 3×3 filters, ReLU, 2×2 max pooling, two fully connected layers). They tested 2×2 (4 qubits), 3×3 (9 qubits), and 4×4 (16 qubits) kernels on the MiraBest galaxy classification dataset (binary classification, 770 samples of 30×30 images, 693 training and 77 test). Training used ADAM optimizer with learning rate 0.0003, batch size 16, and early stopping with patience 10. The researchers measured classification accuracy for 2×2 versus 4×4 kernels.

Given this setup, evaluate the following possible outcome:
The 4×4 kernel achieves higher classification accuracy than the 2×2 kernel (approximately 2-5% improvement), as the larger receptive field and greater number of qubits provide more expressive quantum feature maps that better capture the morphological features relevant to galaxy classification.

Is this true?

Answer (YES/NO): NO